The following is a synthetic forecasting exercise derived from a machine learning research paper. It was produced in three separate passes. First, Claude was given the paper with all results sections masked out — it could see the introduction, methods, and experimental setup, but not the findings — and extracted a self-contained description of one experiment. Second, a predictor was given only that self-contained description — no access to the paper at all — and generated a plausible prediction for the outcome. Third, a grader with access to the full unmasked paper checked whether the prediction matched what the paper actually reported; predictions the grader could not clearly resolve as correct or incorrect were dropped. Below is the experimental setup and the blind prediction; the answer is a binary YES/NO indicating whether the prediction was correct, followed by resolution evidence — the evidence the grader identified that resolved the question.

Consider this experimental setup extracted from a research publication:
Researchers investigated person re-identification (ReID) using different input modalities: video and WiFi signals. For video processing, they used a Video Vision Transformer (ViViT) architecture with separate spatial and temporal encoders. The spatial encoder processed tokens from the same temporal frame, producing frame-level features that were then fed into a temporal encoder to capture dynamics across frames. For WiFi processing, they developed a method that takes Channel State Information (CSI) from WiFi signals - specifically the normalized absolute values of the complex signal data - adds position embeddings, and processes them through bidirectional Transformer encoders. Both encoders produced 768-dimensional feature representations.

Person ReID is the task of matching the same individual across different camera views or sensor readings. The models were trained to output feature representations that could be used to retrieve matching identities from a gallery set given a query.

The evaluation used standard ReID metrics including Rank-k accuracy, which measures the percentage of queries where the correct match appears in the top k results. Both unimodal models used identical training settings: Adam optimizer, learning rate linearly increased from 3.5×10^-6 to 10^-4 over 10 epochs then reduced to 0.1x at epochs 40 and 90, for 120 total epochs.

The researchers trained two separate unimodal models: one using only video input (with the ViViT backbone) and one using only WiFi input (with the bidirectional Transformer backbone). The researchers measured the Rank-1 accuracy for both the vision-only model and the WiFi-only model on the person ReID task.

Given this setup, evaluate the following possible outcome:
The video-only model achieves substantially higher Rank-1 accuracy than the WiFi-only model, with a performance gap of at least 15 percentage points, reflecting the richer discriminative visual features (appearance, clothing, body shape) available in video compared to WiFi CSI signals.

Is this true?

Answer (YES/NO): NO